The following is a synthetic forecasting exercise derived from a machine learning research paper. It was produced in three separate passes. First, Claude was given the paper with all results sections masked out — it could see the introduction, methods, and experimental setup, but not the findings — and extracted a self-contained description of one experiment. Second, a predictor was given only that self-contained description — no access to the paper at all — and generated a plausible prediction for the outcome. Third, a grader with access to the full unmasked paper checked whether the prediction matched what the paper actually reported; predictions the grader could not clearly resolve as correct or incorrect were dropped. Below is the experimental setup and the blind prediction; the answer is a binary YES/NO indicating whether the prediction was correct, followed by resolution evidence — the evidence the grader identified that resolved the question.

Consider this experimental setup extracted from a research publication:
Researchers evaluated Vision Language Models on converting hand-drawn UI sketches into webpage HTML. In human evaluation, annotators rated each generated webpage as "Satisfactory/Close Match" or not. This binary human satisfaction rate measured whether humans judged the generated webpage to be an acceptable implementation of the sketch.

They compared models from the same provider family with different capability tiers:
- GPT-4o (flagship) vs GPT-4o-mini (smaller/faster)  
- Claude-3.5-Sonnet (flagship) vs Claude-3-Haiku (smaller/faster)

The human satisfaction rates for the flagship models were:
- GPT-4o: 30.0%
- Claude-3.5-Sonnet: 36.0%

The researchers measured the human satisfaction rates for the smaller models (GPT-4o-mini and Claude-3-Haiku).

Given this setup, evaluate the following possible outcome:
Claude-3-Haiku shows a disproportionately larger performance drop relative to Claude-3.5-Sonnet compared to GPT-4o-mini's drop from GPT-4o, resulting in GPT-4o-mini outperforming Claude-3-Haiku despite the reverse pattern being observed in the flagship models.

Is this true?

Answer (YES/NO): YES